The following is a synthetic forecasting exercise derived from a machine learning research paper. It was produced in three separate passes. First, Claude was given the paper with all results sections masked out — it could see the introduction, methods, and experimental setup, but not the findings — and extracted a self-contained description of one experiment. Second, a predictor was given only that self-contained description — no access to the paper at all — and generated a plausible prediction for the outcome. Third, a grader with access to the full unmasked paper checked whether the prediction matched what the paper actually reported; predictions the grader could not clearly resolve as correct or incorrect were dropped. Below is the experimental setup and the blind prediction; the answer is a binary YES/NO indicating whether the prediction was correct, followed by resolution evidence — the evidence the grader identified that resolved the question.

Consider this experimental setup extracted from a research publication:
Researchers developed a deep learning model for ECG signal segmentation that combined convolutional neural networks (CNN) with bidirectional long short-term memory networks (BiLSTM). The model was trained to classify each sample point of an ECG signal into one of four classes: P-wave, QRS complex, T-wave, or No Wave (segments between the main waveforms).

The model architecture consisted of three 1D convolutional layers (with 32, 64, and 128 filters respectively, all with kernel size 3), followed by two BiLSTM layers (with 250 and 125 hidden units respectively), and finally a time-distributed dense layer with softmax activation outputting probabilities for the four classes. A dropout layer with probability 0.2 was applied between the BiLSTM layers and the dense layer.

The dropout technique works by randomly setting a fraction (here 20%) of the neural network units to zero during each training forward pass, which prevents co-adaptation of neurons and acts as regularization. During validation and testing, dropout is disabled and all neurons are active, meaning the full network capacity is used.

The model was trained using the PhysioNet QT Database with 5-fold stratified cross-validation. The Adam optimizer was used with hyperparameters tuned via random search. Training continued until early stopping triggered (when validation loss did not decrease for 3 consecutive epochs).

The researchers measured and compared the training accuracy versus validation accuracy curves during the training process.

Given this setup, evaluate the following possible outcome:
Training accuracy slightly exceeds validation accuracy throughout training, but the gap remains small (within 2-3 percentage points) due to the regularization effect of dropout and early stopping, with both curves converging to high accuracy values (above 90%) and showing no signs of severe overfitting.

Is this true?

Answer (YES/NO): NO